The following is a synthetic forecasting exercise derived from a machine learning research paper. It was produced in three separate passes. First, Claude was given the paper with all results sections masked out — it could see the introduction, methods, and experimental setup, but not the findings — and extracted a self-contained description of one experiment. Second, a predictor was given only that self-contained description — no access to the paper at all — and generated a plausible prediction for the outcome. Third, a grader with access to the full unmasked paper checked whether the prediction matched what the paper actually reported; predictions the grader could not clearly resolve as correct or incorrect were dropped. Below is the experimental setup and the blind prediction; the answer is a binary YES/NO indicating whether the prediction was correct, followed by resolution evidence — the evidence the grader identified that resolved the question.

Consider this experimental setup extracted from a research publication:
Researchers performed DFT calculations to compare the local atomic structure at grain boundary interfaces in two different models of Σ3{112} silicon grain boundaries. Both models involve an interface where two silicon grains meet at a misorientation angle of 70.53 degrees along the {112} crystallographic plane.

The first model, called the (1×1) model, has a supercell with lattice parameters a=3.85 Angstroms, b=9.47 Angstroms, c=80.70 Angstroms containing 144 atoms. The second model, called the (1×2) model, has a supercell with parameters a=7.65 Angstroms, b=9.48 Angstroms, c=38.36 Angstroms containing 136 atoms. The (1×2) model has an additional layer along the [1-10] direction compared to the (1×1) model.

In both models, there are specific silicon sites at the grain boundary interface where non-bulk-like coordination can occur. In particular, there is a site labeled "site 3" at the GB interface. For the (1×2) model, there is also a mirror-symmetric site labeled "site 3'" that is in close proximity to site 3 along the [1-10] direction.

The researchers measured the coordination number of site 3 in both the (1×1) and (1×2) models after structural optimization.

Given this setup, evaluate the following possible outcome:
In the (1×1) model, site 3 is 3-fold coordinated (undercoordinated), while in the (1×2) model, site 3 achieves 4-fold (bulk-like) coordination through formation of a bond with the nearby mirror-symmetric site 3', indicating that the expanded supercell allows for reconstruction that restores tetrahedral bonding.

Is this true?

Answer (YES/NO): YES